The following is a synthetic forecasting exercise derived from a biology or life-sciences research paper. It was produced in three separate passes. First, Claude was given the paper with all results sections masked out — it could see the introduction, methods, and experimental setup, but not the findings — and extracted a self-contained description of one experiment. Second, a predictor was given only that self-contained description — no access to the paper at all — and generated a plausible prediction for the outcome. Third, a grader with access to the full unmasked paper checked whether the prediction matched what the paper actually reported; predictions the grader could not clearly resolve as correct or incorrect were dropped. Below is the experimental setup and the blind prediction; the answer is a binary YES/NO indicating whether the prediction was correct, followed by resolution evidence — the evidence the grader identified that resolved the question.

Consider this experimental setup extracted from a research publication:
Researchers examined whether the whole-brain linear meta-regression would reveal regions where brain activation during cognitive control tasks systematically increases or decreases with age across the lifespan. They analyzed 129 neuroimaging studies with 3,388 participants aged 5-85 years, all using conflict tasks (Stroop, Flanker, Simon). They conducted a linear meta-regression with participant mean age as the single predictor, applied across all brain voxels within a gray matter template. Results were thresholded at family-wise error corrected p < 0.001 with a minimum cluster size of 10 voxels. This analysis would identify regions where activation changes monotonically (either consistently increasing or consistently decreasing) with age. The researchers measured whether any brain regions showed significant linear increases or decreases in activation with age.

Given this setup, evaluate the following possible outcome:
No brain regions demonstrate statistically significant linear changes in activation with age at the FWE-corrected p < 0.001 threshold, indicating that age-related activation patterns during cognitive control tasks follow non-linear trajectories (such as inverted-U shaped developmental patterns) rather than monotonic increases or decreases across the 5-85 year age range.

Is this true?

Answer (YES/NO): YES